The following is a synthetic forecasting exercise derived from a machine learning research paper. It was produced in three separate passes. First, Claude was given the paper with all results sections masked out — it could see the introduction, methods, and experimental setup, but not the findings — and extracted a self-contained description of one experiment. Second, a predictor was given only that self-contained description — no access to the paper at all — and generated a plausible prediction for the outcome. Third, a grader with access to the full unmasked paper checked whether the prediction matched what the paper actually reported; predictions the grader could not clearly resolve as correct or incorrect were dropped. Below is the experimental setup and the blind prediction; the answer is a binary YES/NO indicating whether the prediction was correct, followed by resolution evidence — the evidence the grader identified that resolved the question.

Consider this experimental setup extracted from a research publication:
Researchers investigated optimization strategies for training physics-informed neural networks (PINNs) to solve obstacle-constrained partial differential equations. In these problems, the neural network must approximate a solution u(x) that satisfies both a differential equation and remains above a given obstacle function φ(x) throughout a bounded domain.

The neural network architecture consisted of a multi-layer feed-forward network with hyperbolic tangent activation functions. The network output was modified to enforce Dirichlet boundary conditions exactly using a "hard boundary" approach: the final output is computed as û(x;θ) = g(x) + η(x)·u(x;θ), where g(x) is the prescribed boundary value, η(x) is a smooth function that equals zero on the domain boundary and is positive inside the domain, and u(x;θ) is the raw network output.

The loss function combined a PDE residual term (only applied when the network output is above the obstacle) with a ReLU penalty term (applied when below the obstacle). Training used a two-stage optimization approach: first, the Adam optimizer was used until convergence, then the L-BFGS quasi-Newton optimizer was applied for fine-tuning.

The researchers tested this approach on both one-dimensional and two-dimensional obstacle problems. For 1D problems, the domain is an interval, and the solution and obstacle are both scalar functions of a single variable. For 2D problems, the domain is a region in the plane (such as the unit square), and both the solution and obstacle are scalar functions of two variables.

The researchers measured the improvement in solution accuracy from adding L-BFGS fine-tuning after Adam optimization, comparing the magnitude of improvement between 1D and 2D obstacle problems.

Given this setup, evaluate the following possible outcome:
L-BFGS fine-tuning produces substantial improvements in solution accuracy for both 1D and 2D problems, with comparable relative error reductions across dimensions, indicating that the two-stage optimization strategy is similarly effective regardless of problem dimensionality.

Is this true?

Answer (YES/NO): NO